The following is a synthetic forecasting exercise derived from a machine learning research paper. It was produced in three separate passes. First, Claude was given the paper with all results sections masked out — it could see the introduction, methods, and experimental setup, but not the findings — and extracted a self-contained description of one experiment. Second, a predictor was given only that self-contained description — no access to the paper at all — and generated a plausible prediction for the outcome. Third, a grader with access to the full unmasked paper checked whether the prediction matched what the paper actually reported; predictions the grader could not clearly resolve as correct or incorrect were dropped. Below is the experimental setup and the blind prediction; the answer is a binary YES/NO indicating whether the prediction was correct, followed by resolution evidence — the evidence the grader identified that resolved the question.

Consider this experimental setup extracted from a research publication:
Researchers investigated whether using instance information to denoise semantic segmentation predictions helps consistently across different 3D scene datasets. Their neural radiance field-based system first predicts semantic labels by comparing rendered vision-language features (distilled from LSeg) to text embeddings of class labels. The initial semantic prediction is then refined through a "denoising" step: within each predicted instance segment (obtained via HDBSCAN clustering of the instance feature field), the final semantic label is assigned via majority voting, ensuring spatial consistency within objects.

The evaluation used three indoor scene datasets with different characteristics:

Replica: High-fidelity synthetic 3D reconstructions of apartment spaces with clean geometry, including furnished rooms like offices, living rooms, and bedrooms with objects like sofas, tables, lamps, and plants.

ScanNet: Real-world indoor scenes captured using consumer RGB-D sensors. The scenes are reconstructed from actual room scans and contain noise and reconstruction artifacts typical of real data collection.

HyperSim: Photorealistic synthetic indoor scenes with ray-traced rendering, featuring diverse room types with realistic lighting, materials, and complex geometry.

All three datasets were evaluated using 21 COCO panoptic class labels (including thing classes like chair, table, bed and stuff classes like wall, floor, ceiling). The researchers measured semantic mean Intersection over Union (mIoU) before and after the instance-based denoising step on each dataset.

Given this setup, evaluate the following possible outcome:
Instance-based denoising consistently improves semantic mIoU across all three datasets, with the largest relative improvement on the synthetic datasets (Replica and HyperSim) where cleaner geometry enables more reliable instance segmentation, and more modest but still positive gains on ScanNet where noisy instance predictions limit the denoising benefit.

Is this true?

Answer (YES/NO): NO